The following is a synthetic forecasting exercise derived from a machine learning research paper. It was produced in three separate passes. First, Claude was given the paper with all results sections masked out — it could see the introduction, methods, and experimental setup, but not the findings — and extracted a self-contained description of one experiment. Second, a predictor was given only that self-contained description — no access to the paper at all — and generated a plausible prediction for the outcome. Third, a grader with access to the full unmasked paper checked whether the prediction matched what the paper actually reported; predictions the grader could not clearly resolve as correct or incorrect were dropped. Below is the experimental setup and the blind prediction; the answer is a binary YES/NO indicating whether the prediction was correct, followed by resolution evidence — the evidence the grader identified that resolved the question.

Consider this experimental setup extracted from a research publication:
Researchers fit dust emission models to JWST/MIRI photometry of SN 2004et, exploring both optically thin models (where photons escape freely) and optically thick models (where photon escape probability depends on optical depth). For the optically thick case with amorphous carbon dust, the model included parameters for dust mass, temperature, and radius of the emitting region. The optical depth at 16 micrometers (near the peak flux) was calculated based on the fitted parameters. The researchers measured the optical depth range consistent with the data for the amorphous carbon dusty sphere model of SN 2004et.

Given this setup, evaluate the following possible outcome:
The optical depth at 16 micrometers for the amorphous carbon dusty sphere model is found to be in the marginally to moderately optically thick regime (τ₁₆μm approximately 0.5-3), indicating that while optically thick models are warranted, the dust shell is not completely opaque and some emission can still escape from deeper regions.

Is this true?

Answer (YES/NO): NO